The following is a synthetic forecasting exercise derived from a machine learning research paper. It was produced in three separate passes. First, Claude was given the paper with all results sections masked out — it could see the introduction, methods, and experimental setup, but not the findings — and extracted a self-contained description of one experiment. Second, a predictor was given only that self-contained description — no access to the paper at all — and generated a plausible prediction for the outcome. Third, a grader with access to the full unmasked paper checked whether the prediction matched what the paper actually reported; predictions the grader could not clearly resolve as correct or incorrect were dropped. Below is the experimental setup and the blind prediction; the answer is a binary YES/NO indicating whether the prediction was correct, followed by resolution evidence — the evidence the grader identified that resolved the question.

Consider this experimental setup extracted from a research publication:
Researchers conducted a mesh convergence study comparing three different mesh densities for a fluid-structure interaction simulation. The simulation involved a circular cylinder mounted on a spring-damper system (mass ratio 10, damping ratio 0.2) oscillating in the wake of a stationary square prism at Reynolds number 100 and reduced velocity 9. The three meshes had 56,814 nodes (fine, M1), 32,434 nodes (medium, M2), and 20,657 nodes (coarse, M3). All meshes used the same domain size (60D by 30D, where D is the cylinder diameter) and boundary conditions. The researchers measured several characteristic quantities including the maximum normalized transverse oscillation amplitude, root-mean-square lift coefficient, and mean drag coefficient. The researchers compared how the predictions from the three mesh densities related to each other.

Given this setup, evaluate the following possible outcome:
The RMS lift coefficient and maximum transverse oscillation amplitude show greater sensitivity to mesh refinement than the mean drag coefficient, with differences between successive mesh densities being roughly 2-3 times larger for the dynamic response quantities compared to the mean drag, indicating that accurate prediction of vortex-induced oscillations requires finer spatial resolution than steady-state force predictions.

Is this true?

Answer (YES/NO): NO